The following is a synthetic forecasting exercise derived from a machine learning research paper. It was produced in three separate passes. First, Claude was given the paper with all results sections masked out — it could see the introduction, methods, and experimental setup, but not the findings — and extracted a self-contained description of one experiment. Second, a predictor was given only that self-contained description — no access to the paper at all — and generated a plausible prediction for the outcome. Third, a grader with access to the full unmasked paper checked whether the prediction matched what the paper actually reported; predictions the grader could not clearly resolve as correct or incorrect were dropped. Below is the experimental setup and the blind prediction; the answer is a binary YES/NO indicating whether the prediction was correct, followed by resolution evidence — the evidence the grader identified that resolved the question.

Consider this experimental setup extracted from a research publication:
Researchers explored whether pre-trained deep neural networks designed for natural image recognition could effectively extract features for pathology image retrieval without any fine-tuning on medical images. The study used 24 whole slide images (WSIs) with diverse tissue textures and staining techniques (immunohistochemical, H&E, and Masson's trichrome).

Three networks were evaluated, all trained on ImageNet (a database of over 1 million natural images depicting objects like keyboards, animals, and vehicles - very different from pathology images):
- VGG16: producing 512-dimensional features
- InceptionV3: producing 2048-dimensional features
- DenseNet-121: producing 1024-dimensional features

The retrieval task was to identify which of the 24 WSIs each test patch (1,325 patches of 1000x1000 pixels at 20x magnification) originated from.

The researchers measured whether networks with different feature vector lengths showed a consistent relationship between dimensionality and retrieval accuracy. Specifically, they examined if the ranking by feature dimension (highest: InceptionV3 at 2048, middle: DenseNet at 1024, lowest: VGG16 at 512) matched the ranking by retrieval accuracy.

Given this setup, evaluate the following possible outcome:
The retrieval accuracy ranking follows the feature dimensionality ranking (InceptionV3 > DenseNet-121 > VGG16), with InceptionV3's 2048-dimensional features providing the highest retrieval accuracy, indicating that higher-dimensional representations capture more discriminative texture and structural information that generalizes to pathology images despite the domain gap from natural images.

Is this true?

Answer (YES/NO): NO